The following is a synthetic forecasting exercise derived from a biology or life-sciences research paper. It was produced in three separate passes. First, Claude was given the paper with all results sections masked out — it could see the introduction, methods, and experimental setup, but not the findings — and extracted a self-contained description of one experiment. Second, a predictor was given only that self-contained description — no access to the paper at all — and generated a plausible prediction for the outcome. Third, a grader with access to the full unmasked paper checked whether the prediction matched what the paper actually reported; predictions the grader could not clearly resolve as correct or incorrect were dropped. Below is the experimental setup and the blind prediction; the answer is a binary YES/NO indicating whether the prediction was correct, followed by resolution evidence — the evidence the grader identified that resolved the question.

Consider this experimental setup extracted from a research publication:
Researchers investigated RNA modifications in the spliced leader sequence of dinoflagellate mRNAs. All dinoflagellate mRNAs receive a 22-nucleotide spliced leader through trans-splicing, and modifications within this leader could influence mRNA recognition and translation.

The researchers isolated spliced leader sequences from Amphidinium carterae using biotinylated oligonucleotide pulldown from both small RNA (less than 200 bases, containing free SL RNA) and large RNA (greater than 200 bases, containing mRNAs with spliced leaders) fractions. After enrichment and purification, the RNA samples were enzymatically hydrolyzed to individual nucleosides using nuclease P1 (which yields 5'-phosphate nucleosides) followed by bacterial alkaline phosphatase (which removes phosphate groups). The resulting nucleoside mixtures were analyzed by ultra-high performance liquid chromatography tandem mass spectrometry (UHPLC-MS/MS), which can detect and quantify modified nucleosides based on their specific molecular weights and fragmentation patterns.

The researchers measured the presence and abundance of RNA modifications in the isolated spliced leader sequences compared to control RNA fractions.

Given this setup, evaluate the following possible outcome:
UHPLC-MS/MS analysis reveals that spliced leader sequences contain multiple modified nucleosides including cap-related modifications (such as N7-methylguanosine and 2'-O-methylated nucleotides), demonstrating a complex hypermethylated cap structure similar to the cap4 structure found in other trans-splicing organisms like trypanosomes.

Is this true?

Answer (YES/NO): YES